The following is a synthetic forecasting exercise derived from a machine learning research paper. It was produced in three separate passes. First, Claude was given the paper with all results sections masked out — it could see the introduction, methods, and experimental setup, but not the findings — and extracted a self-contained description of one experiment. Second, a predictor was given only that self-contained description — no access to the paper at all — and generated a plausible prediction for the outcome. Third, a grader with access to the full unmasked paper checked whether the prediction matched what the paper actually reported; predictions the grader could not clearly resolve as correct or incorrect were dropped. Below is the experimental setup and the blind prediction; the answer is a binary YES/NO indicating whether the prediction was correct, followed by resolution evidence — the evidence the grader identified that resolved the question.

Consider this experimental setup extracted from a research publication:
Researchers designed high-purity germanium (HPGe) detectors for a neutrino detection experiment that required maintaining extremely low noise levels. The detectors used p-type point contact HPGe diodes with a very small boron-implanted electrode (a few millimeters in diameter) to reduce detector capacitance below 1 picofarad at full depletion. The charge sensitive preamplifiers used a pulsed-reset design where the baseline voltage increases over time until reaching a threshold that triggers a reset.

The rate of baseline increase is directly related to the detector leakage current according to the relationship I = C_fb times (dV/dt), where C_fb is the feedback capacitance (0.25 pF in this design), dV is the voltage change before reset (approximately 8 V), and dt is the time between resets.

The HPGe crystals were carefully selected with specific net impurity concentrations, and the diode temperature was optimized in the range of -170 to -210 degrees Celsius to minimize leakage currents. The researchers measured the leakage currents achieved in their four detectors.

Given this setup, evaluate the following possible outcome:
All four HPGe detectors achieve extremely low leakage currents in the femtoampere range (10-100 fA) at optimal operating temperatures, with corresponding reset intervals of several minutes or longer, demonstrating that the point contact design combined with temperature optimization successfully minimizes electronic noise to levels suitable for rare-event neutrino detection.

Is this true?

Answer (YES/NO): NO